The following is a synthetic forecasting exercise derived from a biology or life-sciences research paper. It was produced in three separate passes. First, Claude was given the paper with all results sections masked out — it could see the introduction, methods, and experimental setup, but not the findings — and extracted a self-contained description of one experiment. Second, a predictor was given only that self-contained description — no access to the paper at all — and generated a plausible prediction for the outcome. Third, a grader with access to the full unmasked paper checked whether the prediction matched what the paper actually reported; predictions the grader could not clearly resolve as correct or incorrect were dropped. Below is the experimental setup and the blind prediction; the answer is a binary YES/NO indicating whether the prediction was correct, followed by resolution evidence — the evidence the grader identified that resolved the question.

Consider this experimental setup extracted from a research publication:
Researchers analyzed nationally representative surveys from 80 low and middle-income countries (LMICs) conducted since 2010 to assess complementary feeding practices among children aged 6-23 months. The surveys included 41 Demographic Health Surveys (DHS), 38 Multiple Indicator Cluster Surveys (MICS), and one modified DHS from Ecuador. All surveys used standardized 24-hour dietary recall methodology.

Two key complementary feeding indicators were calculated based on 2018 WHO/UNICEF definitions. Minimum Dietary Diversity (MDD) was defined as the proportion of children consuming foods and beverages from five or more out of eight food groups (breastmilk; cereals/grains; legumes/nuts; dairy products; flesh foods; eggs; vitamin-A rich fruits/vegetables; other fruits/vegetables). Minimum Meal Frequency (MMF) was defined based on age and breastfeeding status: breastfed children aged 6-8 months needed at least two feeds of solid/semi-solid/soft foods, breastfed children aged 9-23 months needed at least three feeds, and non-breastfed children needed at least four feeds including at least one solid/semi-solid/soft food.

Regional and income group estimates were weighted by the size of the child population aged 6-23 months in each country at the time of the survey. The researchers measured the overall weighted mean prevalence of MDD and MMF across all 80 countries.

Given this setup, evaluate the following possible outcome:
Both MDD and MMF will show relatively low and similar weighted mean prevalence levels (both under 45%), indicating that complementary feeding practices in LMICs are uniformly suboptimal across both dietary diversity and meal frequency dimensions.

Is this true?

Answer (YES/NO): NO